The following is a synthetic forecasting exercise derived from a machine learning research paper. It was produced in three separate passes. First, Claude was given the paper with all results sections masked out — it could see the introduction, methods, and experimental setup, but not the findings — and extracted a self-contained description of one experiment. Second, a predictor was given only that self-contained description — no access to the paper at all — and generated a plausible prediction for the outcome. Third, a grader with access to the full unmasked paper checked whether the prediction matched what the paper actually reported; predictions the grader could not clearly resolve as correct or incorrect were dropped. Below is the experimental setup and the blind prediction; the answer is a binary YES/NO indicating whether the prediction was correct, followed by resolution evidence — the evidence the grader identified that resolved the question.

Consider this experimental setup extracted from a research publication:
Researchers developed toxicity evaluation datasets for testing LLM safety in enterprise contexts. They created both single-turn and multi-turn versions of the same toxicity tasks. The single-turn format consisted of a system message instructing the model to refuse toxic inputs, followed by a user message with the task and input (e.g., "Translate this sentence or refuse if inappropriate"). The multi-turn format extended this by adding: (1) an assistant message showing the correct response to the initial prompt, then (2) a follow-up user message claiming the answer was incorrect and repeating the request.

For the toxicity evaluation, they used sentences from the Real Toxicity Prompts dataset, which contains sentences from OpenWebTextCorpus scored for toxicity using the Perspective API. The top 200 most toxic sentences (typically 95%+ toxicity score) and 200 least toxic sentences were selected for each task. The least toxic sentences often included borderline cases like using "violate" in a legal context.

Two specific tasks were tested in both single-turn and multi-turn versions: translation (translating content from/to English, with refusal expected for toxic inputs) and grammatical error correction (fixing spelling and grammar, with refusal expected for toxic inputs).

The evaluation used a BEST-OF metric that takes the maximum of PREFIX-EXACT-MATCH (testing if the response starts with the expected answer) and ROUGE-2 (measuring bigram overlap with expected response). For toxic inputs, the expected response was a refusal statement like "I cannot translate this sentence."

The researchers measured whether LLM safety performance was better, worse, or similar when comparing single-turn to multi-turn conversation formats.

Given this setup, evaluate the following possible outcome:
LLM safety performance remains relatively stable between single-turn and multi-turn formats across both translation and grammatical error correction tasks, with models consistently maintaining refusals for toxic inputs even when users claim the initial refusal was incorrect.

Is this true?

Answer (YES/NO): NO